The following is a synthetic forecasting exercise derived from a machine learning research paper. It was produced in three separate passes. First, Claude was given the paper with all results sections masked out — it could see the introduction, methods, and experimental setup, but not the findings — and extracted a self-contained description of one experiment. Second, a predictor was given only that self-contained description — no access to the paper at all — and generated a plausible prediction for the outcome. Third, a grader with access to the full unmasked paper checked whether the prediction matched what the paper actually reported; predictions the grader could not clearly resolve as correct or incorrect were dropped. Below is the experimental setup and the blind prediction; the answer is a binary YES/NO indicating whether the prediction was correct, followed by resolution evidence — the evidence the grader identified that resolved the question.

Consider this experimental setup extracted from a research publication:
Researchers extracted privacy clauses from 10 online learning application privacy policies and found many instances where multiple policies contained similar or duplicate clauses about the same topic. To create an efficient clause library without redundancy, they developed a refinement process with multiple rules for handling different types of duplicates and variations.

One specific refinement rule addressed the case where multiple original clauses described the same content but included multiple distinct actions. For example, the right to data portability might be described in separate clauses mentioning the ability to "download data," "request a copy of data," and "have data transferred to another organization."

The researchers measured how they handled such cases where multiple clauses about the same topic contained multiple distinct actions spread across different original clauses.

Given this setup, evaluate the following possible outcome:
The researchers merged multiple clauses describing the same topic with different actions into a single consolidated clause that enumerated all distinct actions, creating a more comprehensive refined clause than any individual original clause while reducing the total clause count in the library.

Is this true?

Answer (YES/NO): YES